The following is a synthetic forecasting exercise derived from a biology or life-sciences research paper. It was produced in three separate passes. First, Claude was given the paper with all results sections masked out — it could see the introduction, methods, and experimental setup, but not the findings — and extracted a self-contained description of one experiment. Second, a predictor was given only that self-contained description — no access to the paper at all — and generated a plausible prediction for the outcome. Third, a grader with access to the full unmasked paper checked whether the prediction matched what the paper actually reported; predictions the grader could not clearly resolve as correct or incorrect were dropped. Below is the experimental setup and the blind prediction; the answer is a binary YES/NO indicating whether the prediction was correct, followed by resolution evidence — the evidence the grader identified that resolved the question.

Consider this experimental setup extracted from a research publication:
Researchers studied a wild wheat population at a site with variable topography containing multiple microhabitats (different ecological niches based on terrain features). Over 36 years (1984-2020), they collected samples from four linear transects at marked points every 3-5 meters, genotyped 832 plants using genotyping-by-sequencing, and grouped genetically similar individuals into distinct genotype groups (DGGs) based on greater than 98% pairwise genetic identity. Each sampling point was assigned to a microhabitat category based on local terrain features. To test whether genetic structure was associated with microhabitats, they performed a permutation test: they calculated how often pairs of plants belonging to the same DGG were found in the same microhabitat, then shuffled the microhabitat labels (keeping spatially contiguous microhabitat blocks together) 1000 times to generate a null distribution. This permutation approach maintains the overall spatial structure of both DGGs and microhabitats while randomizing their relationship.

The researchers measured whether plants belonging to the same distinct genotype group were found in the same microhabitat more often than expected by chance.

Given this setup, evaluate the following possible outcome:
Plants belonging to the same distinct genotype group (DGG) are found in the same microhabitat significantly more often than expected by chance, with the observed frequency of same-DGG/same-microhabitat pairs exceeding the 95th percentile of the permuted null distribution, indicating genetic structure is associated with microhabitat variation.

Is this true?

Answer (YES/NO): YES